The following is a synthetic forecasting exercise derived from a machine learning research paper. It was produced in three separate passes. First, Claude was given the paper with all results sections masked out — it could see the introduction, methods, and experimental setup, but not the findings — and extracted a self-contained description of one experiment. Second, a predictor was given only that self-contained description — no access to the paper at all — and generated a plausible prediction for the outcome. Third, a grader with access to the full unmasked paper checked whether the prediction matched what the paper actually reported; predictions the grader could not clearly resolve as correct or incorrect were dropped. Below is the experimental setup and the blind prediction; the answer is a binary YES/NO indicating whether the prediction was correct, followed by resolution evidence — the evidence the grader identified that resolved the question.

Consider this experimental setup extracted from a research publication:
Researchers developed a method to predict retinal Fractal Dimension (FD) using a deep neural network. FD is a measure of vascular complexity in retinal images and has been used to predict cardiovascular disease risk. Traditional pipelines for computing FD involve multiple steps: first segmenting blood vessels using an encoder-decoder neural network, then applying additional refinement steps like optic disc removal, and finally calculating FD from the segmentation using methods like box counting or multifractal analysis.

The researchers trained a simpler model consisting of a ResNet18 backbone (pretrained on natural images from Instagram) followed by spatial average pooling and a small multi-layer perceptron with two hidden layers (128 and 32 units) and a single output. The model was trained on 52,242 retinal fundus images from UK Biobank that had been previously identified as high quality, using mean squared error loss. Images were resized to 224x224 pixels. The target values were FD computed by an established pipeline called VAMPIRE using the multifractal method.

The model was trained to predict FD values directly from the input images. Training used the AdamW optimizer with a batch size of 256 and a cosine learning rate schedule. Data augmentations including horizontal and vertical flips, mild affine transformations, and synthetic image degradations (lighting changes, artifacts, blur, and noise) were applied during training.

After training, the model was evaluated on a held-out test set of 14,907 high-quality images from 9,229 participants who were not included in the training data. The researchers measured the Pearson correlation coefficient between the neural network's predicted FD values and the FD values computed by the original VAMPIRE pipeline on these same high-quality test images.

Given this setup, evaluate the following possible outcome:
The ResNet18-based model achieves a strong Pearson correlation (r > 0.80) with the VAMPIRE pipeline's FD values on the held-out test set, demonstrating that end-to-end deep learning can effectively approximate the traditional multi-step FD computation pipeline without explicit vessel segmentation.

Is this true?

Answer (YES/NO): YES